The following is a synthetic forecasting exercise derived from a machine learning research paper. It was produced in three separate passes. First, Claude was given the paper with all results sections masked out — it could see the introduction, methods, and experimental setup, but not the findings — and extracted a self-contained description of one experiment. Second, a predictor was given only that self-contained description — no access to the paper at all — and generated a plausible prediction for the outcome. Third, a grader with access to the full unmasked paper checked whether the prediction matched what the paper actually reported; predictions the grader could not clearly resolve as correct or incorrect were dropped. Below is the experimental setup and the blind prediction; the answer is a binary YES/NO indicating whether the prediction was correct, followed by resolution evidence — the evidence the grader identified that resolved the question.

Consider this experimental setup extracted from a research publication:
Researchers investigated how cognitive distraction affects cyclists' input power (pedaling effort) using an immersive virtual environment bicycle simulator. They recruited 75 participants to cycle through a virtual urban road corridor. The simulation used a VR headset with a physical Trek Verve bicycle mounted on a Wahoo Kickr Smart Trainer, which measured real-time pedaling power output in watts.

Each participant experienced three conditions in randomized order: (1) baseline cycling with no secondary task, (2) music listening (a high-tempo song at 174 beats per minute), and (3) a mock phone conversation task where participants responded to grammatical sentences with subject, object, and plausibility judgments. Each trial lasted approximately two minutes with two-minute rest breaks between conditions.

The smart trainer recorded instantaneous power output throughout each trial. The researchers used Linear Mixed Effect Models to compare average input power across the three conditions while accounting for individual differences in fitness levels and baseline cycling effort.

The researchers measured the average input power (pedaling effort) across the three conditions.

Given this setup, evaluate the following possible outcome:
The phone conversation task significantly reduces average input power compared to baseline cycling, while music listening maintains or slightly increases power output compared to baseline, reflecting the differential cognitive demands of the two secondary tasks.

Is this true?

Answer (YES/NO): YES